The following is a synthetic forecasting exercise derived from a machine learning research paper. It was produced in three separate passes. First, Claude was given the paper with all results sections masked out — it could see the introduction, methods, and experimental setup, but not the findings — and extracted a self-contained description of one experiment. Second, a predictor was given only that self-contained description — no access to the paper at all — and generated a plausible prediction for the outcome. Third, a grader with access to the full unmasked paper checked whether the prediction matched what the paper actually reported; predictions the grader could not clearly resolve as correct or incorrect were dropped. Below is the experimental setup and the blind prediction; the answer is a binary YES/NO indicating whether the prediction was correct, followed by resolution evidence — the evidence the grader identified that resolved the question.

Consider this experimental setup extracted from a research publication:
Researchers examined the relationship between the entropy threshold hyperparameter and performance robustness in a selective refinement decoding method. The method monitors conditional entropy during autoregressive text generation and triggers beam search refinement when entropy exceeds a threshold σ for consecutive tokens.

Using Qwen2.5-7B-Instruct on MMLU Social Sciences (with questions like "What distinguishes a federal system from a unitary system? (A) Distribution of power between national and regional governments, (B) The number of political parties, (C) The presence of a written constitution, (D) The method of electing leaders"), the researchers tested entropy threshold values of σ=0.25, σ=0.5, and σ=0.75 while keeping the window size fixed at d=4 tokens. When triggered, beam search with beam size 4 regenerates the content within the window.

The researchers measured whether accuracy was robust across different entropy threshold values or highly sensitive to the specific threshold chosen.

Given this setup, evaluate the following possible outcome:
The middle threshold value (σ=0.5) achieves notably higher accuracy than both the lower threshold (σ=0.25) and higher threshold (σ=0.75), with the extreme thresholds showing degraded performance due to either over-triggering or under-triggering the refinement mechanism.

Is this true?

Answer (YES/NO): NO